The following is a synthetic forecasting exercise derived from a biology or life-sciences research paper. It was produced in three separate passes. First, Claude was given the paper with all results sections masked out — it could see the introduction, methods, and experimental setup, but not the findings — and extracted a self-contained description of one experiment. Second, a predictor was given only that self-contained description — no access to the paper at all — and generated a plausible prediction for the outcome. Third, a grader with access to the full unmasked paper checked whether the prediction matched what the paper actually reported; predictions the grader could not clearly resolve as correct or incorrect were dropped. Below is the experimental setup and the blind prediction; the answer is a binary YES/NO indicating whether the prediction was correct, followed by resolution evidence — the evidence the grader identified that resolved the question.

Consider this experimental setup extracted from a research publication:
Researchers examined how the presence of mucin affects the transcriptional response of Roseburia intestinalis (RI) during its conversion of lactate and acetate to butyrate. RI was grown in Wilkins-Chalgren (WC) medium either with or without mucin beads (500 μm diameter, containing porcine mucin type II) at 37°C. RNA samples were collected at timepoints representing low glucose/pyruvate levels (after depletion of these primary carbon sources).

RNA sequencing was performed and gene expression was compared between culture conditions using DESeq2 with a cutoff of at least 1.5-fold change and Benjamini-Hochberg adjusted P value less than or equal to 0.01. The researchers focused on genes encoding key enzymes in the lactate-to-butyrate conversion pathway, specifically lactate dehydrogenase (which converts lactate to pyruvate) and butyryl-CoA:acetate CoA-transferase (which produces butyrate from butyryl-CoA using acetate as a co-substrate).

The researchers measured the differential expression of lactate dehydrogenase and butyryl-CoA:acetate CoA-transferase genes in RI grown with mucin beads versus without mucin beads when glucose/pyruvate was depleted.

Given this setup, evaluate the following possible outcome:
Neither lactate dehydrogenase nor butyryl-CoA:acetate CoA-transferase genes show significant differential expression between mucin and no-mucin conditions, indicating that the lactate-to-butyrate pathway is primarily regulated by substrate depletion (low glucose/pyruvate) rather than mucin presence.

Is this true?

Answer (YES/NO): NO